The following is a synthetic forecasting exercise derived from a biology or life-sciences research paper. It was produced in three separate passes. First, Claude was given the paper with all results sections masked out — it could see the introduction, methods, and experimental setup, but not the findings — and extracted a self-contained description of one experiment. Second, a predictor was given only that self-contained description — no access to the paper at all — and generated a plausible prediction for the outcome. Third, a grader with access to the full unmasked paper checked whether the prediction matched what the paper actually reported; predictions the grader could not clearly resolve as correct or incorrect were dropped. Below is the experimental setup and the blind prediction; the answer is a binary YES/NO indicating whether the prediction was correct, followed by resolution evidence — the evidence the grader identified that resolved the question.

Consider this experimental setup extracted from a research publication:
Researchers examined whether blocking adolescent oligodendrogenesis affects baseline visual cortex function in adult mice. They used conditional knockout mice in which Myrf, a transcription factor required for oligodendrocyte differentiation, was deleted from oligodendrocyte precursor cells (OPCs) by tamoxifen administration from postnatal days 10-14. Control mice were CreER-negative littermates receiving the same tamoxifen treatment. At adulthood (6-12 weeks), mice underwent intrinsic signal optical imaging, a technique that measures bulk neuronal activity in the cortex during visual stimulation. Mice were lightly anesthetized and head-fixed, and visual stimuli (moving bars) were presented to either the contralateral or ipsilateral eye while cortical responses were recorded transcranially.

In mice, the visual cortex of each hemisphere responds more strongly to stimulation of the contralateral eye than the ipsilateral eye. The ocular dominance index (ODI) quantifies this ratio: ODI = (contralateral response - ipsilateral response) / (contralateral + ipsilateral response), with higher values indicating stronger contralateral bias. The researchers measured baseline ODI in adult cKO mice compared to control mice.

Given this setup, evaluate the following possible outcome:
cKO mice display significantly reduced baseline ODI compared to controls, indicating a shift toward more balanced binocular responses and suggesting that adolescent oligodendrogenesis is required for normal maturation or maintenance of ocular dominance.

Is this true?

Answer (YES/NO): NO